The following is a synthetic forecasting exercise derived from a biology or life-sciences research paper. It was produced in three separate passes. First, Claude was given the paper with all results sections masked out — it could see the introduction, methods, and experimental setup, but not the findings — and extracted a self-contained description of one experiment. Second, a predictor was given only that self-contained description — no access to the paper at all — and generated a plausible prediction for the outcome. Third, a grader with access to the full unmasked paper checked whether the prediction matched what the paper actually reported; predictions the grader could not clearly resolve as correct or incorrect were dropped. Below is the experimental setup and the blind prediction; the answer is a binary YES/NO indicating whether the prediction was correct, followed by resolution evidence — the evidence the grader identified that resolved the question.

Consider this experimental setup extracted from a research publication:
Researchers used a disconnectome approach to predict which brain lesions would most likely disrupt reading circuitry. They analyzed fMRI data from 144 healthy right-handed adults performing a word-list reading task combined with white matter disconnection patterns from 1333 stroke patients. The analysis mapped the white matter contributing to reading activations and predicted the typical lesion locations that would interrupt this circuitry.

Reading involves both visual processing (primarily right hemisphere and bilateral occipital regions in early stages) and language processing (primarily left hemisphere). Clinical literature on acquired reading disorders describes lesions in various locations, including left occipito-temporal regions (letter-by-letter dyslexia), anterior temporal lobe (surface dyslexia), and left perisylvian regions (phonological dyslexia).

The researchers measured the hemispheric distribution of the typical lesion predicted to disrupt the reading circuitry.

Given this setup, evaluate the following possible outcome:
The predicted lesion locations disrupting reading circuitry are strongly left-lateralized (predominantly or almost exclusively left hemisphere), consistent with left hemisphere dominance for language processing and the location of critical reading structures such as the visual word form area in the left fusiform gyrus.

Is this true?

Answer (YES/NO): YES